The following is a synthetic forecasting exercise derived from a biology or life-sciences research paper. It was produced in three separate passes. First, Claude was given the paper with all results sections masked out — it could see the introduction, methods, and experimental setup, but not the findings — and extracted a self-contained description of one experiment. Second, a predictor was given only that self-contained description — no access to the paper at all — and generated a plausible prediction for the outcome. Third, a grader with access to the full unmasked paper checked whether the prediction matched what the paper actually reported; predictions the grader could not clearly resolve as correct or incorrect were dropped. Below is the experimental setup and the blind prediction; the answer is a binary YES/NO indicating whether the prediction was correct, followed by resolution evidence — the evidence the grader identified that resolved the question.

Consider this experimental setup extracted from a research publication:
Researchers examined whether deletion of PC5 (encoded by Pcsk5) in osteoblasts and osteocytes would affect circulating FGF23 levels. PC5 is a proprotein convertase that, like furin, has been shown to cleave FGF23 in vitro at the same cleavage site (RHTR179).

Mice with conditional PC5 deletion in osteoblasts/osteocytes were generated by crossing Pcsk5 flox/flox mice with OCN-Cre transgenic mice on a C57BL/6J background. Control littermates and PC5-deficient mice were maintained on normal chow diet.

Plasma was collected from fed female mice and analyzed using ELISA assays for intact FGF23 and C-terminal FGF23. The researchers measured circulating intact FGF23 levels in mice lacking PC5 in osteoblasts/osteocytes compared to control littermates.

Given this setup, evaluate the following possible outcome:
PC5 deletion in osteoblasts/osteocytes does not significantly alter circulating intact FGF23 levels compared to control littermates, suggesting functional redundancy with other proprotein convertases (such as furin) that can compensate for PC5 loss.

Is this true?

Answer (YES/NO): YES